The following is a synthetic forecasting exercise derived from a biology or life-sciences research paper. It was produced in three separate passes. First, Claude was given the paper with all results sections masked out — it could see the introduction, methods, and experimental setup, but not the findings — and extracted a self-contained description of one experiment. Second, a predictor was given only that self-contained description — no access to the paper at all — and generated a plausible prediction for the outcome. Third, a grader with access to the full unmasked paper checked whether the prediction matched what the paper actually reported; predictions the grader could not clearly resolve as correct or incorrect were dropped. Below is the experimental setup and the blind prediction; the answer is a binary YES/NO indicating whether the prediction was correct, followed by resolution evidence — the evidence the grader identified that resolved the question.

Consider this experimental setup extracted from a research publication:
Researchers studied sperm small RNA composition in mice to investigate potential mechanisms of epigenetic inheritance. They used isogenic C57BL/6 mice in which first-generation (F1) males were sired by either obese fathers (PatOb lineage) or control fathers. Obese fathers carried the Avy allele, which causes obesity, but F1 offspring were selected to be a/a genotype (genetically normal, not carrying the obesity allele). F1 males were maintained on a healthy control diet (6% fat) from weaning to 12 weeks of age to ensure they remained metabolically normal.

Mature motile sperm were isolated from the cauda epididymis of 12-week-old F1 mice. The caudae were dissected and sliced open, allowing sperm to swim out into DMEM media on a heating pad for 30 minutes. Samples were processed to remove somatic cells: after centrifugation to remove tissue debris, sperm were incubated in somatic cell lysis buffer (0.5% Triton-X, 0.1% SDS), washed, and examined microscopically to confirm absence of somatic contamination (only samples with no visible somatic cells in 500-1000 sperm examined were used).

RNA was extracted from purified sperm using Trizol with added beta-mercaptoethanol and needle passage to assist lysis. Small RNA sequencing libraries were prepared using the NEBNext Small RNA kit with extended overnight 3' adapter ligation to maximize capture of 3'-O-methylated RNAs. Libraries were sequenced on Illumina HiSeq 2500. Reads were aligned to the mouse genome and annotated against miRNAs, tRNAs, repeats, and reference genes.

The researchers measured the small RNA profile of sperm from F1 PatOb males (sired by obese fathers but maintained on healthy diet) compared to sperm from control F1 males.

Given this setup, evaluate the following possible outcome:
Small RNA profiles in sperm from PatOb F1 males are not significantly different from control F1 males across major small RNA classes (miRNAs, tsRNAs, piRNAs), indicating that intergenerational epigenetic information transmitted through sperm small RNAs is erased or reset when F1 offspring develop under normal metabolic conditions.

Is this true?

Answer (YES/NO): NO